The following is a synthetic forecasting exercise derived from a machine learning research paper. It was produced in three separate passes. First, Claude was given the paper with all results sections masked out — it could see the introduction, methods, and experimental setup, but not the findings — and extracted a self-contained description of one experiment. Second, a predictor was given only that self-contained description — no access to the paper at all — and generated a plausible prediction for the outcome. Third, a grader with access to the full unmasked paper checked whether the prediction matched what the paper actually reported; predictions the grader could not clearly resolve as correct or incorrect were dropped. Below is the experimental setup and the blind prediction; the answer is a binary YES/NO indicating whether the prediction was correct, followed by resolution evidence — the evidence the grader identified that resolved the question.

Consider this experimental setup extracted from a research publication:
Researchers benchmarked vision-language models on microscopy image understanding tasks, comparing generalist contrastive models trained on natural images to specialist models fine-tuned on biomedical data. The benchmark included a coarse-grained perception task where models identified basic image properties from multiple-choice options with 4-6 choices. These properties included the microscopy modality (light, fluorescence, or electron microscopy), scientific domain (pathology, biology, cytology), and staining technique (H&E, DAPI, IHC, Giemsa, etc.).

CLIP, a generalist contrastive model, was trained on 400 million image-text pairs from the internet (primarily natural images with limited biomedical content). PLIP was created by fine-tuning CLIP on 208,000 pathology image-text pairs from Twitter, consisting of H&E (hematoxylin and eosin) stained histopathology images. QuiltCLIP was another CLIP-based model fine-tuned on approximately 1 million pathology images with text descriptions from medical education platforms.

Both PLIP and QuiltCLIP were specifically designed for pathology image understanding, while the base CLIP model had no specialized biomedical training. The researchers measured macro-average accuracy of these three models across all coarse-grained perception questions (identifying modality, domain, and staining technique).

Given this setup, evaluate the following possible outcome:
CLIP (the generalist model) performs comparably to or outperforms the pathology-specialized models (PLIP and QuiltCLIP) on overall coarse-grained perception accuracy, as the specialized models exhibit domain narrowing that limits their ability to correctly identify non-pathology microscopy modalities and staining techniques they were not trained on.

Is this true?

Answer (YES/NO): YES